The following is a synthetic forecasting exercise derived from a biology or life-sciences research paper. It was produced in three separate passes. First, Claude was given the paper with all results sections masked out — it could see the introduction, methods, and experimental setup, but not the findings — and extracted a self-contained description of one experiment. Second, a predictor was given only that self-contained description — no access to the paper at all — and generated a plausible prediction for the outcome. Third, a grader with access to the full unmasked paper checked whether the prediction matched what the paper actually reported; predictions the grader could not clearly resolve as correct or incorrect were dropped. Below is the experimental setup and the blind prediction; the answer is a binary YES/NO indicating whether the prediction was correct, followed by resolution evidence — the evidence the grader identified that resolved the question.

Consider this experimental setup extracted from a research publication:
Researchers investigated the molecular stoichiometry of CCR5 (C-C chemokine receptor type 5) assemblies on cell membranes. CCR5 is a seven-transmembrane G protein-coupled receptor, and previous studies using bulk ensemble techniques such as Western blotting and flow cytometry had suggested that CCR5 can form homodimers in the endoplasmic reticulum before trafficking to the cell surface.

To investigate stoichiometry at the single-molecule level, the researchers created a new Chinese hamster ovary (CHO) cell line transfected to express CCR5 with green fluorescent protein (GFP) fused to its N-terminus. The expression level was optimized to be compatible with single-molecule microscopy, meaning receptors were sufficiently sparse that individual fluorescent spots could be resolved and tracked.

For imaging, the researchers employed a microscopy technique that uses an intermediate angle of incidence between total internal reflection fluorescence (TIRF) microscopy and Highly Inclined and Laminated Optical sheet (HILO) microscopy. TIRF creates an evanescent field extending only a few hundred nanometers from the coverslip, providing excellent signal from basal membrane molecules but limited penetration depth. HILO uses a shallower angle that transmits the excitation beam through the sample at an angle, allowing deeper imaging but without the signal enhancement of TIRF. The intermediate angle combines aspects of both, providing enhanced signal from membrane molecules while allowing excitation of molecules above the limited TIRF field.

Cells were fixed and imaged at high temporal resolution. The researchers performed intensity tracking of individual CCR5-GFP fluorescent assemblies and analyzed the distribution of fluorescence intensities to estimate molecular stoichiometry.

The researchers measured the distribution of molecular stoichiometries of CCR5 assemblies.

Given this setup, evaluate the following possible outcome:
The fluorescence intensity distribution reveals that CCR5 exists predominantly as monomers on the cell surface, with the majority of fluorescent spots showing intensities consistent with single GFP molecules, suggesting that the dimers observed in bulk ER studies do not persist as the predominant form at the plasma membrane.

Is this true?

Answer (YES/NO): NO